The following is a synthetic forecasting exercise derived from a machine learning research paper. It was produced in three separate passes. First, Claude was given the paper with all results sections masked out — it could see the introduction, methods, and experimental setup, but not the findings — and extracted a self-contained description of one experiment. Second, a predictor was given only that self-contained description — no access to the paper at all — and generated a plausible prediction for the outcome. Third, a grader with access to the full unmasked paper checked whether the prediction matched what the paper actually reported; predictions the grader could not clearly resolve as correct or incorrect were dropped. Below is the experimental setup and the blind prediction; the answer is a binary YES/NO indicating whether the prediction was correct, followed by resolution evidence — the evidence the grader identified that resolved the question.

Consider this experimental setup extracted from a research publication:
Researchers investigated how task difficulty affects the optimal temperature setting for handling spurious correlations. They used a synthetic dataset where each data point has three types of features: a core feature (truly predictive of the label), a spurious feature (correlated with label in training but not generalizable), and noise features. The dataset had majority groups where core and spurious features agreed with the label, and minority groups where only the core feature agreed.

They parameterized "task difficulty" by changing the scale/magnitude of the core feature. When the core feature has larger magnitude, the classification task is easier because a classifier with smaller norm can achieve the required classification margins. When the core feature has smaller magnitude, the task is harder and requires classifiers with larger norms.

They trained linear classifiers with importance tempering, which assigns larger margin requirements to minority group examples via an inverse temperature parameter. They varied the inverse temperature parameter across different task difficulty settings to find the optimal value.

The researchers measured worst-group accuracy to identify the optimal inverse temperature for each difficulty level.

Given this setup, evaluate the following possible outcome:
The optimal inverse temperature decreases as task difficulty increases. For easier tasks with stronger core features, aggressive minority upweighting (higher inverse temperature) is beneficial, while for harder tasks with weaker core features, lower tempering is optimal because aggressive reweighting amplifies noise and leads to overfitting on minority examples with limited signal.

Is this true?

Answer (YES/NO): NO